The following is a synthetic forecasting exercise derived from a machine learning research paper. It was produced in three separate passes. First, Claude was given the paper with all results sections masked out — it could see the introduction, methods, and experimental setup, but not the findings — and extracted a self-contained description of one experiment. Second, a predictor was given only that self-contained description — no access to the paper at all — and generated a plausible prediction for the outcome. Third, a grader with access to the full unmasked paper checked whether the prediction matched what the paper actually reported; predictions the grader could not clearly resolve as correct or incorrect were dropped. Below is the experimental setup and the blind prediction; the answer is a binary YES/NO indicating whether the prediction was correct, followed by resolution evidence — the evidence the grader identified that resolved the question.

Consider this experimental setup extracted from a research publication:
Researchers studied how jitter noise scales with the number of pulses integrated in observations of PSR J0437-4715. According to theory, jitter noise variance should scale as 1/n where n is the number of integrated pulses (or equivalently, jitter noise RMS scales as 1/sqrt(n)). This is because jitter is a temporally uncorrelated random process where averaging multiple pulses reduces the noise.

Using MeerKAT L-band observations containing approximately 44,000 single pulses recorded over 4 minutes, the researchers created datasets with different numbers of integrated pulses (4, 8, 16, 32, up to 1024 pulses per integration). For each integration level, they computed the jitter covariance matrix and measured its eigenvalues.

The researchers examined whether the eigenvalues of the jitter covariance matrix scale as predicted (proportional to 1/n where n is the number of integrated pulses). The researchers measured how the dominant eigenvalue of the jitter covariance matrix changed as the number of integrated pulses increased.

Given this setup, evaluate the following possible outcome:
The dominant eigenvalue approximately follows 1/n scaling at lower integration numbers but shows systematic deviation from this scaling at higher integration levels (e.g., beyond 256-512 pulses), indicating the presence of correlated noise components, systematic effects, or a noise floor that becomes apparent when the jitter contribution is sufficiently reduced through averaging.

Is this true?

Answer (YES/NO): NO